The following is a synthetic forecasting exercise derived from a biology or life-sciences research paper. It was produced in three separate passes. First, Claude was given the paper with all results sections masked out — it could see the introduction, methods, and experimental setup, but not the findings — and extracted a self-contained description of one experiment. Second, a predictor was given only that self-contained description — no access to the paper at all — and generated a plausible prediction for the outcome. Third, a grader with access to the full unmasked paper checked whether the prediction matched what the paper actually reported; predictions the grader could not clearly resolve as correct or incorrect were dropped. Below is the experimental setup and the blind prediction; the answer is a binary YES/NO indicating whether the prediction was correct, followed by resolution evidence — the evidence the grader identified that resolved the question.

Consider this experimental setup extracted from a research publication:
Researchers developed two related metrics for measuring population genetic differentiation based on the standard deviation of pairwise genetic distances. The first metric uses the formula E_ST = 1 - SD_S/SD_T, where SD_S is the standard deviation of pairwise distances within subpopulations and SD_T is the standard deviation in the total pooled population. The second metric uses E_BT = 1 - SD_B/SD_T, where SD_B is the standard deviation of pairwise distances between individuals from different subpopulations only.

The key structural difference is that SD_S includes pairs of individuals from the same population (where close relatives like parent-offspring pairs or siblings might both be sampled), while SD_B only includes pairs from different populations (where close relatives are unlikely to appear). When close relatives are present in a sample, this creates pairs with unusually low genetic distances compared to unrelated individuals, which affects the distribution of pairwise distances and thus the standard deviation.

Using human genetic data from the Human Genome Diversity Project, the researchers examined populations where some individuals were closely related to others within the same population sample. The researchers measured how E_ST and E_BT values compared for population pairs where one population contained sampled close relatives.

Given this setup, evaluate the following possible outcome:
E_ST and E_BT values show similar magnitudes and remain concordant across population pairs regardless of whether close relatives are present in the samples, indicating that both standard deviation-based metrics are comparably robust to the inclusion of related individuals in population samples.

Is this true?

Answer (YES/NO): NO